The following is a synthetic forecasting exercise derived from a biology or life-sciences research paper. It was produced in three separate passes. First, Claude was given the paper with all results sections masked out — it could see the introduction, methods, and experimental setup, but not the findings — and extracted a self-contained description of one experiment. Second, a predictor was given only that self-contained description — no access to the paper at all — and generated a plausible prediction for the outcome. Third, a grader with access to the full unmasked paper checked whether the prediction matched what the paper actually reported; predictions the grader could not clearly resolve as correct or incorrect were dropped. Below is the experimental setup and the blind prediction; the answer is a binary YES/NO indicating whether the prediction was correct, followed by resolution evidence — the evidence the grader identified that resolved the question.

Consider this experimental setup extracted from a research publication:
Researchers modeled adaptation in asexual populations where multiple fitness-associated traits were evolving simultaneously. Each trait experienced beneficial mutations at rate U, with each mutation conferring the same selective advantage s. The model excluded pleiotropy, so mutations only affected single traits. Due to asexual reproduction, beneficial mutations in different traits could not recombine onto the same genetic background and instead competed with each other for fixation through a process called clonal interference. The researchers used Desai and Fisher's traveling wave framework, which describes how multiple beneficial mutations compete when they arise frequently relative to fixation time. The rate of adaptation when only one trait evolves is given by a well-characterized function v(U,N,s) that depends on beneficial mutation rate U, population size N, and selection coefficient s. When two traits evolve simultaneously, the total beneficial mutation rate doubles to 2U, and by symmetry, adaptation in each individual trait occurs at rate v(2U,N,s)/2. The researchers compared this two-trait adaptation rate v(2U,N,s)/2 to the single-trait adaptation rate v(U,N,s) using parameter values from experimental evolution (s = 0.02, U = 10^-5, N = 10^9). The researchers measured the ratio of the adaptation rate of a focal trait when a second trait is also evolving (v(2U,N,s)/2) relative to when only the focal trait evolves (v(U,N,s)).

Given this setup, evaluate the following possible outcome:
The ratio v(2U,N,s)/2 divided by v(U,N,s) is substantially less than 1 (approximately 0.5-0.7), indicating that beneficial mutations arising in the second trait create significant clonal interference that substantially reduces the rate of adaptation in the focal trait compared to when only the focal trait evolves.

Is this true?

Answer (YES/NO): YES